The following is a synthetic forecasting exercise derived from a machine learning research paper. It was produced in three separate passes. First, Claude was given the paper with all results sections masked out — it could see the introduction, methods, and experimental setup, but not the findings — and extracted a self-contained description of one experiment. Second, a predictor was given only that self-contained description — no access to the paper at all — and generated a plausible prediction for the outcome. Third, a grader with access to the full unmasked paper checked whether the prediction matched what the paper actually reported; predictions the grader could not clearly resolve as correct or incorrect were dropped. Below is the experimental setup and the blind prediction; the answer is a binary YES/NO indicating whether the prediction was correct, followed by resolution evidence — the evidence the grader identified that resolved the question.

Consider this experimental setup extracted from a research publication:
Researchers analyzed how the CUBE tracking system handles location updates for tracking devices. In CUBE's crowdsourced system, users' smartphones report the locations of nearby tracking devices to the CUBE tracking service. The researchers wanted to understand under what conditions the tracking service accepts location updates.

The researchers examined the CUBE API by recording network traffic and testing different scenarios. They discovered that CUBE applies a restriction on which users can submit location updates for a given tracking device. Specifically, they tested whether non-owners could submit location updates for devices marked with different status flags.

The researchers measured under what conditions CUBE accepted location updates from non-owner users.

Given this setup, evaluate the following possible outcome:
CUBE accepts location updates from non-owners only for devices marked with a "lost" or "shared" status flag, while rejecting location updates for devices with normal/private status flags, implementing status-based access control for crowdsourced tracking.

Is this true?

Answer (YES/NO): NO